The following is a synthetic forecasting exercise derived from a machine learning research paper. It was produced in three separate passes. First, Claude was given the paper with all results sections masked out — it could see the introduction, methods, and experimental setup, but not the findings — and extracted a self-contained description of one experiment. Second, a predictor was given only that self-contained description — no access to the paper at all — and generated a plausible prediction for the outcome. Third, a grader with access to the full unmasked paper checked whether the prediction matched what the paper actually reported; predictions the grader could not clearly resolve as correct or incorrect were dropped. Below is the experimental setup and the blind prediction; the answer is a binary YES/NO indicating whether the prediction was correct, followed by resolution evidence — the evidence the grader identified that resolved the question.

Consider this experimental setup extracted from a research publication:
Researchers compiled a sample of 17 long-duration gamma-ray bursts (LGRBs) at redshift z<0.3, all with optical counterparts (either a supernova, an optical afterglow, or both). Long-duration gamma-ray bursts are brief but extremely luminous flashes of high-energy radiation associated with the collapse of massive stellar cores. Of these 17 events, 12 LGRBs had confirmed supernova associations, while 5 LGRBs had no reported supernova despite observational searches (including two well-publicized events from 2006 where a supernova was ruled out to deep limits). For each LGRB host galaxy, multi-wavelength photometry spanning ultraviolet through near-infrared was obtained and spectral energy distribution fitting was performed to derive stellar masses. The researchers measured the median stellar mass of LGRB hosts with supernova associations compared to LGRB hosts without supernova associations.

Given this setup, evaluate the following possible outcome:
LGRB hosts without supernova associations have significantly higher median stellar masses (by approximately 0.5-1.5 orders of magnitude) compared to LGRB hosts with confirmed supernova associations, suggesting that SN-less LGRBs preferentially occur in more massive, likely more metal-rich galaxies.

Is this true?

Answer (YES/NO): NO